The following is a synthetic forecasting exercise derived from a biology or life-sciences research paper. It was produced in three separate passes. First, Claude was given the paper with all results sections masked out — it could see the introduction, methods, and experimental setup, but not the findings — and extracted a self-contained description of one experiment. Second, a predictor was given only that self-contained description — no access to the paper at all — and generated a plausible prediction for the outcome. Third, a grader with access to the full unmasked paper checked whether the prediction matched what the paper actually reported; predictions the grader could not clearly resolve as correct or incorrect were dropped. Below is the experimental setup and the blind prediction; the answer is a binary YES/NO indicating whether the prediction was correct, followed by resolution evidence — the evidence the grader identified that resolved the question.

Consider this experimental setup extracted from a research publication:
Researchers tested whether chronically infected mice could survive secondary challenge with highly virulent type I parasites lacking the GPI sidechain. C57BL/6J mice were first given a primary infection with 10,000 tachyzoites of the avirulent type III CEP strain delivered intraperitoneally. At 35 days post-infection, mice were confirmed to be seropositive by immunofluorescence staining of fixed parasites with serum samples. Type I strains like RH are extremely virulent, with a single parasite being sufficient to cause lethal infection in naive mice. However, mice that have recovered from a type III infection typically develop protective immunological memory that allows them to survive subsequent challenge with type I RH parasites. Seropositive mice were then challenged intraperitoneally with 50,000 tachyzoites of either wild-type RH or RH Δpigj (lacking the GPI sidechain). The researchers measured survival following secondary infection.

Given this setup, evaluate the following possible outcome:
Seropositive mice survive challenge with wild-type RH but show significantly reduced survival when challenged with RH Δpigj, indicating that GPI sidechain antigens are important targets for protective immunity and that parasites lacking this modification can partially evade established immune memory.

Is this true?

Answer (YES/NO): NO